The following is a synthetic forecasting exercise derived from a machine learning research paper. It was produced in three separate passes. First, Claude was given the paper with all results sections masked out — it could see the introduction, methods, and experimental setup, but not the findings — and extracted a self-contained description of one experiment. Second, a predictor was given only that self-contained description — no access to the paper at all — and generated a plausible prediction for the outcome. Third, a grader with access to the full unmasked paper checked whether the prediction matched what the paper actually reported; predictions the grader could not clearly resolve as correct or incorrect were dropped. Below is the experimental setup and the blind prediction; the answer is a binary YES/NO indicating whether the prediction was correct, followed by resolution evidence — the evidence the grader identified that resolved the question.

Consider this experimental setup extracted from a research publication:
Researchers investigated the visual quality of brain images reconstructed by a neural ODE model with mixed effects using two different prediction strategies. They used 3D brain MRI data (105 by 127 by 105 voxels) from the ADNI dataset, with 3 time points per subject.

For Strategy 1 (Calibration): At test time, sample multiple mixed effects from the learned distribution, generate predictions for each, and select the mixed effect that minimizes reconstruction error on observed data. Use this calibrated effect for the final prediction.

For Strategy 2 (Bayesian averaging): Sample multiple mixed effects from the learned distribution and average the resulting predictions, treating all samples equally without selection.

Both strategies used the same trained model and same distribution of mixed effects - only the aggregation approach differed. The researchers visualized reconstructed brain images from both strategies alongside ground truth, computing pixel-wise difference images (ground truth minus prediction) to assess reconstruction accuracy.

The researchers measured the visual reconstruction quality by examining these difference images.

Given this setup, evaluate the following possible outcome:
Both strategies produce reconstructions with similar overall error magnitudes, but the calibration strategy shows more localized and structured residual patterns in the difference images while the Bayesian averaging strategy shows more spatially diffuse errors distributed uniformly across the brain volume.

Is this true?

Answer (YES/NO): NO